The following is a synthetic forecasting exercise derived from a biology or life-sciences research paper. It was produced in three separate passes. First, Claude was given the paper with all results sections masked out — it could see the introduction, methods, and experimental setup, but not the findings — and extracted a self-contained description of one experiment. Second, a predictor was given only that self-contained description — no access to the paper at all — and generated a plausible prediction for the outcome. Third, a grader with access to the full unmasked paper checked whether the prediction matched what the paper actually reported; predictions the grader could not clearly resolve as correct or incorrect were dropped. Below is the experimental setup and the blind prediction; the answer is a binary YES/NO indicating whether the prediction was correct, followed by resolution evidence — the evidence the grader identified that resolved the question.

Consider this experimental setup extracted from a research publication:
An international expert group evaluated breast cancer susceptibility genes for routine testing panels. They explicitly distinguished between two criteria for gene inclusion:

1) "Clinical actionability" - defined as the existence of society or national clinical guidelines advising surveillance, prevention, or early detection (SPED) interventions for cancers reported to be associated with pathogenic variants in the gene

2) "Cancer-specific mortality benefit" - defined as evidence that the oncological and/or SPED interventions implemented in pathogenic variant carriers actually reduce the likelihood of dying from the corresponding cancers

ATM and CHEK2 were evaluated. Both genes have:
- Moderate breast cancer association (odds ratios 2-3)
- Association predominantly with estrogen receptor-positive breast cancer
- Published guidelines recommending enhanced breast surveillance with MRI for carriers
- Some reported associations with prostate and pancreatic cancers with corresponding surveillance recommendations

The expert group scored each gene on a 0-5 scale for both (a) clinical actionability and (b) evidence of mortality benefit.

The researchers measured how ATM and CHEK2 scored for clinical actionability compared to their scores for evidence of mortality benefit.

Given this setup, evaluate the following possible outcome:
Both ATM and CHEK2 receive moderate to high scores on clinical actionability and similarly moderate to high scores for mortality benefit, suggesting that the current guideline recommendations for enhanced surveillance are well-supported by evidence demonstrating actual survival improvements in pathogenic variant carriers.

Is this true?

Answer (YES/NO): NO